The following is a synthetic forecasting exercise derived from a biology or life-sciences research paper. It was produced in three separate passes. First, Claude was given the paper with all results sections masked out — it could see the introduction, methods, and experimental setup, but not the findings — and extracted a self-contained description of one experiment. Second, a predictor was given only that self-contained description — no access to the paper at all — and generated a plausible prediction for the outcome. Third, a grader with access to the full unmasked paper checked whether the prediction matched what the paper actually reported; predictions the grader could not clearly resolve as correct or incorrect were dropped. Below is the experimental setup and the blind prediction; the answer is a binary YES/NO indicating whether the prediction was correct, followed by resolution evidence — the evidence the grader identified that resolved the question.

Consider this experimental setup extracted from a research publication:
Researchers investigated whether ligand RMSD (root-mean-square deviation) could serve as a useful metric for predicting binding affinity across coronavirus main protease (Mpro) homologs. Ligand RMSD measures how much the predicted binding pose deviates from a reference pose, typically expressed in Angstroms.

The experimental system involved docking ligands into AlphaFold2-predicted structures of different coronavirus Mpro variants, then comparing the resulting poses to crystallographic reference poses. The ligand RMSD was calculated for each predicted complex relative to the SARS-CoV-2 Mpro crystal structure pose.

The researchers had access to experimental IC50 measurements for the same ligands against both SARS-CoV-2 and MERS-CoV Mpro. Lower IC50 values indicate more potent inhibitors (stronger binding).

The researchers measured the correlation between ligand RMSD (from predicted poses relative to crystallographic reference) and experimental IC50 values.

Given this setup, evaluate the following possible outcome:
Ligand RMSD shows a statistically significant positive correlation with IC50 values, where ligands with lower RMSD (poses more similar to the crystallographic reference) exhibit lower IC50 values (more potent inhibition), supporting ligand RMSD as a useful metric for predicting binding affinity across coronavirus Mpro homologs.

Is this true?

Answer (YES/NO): NO